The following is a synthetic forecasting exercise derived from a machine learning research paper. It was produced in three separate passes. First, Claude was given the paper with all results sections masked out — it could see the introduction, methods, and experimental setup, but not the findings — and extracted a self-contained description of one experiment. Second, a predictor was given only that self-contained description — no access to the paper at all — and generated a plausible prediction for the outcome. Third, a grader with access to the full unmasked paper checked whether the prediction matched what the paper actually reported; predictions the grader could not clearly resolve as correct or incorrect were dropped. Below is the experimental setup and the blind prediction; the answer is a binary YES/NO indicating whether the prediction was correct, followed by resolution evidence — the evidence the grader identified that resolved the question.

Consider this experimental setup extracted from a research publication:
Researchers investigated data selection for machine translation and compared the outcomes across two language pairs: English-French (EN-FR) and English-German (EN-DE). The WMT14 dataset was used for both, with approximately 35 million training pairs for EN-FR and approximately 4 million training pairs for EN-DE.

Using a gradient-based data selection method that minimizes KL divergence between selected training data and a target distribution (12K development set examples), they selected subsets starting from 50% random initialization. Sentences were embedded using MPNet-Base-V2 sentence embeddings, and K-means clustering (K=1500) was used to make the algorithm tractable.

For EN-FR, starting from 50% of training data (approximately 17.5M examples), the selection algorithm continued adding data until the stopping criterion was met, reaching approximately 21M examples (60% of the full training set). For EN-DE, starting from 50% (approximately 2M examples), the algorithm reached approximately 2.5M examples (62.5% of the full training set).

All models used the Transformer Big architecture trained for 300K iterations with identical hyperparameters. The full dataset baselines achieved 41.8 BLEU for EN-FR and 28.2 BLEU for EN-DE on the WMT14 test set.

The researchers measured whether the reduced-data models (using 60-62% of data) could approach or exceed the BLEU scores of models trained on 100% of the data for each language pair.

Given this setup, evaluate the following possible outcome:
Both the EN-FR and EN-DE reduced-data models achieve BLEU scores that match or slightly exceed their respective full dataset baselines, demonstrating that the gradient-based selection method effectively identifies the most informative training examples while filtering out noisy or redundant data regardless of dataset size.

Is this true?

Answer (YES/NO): NO